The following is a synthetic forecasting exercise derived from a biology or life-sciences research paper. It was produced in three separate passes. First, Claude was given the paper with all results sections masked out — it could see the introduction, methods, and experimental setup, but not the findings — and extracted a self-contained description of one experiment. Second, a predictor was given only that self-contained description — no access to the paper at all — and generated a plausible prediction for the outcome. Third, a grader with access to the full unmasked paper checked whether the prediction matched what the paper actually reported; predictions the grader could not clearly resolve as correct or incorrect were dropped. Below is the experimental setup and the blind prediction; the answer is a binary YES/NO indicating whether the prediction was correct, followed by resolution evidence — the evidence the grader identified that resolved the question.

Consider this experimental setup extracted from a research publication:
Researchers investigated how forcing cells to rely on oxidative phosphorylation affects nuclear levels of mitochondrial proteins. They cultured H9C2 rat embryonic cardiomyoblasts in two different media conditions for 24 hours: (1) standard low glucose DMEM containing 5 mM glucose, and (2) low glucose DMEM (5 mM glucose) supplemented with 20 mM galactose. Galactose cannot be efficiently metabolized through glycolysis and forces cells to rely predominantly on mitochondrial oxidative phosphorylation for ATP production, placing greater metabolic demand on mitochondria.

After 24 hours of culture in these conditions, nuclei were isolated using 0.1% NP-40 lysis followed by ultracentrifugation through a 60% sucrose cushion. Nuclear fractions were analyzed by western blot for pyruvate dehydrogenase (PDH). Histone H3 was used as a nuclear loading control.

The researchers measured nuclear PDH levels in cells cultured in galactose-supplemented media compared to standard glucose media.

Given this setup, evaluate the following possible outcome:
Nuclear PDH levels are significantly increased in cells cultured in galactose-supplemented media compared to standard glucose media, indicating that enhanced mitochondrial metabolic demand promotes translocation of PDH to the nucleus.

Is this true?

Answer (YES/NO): YES